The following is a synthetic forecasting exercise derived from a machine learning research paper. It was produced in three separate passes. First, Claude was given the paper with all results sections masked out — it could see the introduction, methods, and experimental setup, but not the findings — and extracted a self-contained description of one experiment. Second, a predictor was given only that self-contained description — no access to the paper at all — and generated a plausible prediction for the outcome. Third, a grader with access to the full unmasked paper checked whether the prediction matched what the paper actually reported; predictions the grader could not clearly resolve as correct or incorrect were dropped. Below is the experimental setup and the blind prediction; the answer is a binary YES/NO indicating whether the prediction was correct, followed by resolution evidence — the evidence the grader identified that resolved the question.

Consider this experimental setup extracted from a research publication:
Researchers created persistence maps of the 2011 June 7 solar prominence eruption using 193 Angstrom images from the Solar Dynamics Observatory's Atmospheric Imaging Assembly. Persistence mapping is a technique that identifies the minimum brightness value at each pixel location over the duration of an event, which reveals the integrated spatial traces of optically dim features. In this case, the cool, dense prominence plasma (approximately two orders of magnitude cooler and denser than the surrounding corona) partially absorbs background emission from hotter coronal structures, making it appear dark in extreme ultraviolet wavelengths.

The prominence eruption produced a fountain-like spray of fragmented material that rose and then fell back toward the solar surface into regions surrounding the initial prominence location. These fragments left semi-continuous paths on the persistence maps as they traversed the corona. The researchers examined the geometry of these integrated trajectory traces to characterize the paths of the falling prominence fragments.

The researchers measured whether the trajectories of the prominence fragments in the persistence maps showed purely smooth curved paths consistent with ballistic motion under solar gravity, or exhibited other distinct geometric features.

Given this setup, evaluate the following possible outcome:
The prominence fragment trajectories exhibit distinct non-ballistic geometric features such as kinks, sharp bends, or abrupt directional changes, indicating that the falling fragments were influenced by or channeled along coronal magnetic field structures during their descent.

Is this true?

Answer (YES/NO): YES